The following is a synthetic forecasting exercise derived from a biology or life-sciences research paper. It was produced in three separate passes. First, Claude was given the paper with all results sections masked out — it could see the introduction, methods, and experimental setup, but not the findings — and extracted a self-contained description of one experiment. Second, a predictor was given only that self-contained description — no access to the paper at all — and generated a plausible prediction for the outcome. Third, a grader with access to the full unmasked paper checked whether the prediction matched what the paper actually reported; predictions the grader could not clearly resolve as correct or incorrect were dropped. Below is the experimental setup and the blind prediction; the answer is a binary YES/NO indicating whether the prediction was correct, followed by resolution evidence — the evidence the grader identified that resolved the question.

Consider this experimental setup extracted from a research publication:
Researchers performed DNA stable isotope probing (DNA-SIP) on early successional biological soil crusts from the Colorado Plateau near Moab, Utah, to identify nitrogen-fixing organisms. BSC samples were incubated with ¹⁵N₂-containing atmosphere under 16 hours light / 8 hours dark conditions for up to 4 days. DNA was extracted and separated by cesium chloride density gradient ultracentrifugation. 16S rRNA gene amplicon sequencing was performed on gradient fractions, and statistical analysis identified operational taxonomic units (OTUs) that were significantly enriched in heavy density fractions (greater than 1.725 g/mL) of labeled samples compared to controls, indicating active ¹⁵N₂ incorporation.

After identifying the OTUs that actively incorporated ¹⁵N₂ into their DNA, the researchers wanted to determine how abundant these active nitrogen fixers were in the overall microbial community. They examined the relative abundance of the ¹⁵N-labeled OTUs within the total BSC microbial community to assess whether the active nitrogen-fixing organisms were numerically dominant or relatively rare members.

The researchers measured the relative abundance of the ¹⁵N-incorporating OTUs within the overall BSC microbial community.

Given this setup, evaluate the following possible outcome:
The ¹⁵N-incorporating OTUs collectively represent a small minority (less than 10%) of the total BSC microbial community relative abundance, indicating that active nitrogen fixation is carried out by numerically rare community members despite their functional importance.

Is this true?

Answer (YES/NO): YES